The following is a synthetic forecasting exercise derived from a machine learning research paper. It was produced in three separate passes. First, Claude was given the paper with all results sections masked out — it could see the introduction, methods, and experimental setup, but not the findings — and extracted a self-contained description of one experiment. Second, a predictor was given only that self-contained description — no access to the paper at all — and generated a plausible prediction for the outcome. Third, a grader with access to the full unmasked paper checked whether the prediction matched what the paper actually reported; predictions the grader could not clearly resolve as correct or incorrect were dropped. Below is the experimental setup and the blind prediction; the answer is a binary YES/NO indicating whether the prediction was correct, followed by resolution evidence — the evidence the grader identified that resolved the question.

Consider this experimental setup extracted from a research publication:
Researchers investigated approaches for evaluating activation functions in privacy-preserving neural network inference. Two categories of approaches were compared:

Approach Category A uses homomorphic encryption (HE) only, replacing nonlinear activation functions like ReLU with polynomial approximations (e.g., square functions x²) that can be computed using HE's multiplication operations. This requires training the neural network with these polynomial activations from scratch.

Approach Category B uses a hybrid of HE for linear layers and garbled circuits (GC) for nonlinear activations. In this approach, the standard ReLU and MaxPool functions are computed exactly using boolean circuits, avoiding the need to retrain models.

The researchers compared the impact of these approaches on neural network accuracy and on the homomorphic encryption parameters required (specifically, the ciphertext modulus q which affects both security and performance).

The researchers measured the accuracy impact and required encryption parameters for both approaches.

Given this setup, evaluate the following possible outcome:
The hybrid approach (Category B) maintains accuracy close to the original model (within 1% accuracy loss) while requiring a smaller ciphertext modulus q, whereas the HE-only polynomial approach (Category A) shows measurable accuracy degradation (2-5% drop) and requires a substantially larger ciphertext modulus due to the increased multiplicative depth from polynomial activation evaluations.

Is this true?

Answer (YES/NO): NO